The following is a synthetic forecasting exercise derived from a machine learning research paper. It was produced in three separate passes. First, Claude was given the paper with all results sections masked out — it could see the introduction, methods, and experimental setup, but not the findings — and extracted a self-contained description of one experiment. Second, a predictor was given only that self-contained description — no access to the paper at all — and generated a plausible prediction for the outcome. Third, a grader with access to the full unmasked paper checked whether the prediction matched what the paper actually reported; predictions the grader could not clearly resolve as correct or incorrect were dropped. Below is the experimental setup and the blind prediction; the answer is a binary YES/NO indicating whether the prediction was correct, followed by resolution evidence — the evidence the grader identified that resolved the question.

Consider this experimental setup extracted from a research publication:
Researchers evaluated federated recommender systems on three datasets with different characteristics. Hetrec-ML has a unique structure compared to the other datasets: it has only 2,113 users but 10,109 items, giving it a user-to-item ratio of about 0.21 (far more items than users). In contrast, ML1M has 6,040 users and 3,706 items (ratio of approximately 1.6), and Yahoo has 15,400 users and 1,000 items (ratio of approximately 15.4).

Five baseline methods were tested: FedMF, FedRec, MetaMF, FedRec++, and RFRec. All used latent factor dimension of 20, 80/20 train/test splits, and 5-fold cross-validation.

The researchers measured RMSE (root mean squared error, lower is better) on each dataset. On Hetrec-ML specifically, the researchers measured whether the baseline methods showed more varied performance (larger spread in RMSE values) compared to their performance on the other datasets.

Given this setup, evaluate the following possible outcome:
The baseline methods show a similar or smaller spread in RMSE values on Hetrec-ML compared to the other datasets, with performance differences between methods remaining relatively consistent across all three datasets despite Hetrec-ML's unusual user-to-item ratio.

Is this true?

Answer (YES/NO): NO